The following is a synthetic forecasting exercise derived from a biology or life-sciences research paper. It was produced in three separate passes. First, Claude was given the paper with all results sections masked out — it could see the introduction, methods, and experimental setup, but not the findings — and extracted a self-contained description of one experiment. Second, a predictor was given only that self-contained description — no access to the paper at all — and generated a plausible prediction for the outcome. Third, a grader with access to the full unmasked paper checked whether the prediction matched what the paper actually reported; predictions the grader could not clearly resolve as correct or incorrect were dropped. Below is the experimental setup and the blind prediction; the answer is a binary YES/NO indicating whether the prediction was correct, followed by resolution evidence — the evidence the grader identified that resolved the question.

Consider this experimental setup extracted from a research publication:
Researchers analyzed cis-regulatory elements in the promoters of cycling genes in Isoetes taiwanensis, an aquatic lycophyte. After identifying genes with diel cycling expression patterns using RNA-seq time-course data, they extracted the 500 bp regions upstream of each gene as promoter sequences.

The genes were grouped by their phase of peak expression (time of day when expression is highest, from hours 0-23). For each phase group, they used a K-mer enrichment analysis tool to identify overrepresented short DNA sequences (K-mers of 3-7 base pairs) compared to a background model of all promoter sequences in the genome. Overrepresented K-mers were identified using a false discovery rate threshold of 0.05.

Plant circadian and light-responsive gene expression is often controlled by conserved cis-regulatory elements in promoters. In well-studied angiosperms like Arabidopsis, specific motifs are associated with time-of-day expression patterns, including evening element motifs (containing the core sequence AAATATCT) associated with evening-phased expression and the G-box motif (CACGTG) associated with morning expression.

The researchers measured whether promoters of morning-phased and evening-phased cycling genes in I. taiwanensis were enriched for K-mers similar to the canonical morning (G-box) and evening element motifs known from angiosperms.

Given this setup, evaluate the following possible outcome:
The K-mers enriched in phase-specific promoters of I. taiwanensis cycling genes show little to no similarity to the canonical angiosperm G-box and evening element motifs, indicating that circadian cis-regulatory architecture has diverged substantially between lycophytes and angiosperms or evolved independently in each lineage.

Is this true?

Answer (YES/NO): NO